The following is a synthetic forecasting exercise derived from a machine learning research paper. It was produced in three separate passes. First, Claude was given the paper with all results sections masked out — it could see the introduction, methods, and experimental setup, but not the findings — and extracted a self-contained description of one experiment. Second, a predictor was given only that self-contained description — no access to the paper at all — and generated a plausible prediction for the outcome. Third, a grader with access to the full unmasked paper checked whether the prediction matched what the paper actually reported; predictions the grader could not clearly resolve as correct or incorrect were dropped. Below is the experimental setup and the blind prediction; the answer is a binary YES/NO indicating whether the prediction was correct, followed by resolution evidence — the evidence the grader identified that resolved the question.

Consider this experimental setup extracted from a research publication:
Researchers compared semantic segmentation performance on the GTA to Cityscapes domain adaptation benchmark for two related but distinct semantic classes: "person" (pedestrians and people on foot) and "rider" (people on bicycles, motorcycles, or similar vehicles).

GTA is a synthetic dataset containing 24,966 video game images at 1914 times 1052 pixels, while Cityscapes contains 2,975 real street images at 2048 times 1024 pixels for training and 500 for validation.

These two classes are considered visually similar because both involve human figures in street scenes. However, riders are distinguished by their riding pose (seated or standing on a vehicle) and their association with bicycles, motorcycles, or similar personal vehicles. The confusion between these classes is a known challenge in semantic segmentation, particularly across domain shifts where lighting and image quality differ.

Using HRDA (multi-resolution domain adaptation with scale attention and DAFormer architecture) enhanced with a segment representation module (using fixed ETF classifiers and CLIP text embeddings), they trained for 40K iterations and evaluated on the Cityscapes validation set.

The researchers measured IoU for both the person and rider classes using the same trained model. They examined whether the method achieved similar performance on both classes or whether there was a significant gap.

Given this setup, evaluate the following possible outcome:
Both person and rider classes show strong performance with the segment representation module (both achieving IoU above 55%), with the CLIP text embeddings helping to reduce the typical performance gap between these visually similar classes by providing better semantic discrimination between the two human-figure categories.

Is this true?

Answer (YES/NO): YES